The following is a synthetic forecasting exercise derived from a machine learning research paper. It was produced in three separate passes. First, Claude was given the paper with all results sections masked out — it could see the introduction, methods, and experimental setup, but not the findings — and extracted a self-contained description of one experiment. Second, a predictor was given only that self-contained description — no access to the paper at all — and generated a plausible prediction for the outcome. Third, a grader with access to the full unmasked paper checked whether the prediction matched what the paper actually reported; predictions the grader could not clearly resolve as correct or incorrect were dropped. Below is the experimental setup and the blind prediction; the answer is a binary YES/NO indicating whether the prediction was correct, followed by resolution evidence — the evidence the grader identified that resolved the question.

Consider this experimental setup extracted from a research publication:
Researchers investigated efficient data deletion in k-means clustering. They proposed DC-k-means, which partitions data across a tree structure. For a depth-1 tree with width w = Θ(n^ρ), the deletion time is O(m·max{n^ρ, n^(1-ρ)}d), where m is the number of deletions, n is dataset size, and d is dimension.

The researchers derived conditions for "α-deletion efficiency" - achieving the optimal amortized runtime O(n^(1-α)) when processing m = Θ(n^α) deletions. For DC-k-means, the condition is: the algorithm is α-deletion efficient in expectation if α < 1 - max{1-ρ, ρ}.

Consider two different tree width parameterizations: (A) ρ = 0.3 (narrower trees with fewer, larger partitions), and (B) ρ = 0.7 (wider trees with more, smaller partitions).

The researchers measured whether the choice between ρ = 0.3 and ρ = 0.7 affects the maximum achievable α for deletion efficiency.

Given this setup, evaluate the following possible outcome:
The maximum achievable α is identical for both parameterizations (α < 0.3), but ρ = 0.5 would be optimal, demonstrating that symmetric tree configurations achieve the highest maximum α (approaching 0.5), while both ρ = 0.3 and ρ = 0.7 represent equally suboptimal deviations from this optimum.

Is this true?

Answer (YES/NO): YES